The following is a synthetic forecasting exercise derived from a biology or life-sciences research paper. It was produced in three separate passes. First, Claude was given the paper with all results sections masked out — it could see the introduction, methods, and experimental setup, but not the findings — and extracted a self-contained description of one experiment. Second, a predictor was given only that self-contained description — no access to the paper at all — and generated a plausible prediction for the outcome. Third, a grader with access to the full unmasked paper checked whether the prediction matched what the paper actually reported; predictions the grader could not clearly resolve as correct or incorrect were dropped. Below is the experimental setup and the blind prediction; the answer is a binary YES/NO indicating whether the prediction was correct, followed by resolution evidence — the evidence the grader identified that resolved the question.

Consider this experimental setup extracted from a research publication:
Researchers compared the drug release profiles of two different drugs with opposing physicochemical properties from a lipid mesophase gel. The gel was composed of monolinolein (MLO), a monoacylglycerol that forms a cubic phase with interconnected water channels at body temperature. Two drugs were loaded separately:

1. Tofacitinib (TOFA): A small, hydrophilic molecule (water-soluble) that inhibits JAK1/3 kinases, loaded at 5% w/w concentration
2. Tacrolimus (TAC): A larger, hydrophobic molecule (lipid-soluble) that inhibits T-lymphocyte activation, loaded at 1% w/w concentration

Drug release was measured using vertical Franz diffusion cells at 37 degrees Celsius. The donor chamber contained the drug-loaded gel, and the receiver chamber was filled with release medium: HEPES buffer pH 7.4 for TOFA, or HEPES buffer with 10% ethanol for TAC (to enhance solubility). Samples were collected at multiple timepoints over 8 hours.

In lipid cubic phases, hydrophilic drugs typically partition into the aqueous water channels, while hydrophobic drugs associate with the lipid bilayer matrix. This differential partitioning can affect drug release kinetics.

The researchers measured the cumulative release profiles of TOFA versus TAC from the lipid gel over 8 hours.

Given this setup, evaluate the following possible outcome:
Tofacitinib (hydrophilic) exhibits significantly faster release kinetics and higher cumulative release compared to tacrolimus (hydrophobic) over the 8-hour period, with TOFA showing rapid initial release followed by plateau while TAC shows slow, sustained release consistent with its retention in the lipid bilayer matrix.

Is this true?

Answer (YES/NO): NO